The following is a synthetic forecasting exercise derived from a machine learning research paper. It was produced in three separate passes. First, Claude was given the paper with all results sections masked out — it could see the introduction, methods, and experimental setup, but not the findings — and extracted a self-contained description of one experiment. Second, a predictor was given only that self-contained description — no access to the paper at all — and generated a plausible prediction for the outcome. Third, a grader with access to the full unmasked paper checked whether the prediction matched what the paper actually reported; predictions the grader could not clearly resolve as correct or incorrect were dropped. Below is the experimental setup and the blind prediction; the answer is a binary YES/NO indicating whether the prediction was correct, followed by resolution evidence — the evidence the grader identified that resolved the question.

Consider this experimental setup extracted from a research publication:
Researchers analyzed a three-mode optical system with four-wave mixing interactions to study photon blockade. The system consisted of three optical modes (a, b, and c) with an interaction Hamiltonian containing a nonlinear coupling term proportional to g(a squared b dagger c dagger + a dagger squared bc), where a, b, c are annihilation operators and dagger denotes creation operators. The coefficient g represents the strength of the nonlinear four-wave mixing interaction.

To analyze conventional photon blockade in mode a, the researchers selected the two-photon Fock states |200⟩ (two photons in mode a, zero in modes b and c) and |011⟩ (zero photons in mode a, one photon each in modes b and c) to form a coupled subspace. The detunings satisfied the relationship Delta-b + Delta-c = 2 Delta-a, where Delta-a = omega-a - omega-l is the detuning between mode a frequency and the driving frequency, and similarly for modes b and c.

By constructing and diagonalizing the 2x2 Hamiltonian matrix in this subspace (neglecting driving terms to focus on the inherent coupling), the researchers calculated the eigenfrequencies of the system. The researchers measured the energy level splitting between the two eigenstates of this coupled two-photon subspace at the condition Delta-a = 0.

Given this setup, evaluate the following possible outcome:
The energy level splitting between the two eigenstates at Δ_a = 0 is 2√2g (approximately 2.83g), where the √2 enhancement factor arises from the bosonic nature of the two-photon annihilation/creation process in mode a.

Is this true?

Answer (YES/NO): YES